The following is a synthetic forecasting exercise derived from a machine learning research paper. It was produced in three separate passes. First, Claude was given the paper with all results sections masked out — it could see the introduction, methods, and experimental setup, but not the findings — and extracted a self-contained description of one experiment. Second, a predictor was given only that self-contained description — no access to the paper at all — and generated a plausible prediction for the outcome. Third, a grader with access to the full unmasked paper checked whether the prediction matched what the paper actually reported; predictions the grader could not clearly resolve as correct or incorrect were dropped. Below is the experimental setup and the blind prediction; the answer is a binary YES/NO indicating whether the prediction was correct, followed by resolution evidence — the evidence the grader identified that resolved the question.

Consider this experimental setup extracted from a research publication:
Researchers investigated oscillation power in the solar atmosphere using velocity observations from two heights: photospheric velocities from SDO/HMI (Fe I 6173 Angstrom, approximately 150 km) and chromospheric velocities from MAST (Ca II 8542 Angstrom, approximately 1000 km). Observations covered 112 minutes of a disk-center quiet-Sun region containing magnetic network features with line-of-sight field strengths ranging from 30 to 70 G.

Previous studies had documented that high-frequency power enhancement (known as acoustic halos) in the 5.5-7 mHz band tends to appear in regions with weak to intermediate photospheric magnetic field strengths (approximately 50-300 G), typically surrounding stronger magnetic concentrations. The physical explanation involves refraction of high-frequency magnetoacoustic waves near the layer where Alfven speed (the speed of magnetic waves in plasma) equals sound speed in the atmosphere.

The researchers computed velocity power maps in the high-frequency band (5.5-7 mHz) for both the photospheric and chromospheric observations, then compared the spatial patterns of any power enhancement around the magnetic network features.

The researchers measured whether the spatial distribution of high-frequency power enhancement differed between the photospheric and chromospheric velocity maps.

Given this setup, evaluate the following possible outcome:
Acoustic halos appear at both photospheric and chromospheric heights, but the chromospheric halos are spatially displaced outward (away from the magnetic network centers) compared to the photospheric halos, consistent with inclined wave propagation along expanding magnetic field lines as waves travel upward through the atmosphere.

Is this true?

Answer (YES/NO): NO